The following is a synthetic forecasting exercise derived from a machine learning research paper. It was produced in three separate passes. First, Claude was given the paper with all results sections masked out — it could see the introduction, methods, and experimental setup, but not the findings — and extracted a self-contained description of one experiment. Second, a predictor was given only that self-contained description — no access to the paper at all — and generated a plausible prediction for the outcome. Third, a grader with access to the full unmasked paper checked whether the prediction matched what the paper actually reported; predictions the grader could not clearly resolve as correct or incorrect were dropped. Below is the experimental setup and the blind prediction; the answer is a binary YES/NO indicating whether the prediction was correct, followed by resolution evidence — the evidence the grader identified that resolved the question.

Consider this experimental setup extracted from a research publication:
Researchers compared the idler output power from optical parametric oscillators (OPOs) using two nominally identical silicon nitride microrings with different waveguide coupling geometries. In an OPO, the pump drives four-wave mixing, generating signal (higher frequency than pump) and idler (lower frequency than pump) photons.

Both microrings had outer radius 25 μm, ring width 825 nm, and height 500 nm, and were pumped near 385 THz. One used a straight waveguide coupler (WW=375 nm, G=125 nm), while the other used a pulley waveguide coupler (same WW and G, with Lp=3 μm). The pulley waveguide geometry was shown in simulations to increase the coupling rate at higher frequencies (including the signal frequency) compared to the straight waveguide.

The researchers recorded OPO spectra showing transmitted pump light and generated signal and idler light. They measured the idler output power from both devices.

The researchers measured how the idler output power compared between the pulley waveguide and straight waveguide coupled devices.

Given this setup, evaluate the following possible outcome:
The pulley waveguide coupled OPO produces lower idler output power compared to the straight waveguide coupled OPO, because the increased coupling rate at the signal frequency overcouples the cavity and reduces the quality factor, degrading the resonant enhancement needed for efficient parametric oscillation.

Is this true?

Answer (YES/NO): NO